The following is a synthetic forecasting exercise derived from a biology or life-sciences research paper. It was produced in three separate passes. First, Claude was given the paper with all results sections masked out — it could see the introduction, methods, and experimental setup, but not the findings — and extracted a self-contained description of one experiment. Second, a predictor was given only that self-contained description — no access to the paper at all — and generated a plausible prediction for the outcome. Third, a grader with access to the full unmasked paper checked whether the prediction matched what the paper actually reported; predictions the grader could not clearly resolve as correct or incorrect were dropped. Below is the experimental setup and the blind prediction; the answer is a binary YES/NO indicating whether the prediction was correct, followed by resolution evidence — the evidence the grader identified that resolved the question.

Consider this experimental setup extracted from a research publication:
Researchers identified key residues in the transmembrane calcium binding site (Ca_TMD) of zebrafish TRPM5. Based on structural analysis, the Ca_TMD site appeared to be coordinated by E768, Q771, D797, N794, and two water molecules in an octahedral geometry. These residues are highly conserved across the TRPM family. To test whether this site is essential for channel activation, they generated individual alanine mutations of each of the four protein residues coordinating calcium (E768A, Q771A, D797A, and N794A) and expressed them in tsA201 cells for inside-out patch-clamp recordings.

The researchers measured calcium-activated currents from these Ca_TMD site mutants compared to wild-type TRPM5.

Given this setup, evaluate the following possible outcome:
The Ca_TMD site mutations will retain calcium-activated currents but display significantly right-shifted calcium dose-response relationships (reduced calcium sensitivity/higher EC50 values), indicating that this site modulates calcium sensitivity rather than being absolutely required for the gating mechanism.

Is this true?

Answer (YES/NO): NO